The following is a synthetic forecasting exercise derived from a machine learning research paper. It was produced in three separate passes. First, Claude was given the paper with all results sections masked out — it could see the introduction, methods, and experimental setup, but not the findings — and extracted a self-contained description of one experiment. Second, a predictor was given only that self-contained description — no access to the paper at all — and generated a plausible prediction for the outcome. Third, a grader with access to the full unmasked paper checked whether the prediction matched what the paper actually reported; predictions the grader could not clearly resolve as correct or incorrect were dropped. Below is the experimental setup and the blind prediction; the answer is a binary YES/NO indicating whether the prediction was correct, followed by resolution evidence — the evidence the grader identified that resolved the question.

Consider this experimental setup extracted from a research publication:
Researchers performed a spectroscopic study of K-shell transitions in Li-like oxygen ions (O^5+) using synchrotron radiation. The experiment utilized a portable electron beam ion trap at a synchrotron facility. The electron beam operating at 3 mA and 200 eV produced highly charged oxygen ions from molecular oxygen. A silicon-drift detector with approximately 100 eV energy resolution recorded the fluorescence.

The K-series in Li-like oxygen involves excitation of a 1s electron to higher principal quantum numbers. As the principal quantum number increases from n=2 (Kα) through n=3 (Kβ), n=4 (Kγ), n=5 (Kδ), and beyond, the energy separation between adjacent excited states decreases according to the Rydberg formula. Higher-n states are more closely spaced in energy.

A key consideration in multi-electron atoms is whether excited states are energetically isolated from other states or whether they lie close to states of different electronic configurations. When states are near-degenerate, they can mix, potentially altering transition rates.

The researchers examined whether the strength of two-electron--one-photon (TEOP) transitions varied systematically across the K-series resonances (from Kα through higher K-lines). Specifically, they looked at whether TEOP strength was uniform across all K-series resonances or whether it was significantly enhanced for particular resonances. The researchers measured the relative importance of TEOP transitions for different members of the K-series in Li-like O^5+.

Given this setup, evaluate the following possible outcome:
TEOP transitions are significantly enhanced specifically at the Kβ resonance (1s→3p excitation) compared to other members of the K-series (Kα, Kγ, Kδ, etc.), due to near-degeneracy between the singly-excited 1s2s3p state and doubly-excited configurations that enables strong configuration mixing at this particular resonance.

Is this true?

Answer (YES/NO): NO